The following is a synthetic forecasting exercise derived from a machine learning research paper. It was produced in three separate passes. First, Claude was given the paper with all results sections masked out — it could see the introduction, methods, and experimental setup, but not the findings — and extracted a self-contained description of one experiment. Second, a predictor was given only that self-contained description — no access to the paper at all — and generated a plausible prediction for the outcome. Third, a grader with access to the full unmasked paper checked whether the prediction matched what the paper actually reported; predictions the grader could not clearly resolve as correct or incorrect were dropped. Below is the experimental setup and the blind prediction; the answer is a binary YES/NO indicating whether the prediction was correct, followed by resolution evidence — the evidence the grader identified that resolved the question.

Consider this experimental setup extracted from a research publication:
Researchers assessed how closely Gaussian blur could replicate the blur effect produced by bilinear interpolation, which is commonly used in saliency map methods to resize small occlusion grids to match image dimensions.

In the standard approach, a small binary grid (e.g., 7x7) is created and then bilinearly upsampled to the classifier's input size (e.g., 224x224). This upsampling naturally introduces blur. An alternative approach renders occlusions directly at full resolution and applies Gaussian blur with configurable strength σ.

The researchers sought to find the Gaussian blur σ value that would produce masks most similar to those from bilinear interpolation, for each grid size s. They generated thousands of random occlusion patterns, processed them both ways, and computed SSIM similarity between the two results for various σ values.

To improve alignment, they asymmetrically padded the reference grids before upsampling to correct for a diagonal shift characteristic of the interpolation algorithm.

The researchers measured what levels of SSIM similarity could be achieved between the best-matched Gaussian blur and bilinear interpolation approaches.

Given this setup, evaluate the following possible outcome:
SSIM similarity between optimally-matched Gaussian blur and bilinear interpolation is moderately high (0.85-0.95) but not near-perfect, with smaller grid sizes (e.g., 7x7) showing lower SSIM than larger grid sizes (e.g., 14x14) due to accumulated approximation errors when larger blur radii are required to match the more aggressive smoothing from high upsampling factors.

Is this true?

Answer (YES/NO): NO